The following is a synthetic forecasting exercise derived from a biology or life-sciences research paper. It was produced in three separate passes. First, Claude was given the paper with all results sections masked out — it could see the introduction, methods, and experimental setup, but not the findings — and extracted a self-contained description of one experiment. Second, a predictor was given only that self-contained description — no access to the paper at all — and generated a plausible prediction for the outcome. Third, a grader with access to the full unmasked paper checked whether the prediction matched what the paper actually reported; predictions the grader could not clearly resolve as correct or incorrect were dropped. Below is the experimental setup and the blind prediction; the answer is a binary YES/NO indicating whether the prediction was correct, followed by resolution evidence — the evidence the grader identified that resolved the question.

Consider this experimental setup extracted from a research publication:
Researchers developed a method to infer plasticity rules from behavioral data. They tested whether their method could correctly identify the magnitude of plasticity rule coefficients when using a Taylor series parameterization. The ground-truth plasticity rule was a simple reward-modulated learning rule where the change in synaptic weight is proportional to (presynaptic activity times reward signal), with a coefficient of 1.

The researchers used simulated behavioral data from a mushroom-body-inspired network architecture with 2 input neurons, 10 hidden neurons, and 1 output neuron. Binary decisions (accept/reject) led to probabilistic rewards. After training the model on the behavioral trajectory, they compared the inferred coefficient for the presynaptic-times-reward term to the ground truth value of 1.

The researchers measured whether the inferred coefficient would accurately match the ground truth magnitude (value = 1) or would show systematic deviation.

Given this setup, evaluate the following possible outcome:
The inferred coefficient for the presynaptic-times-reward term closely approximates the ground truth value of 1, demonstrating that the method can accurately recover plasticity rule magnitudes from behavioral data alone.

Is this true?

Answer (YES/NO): NO